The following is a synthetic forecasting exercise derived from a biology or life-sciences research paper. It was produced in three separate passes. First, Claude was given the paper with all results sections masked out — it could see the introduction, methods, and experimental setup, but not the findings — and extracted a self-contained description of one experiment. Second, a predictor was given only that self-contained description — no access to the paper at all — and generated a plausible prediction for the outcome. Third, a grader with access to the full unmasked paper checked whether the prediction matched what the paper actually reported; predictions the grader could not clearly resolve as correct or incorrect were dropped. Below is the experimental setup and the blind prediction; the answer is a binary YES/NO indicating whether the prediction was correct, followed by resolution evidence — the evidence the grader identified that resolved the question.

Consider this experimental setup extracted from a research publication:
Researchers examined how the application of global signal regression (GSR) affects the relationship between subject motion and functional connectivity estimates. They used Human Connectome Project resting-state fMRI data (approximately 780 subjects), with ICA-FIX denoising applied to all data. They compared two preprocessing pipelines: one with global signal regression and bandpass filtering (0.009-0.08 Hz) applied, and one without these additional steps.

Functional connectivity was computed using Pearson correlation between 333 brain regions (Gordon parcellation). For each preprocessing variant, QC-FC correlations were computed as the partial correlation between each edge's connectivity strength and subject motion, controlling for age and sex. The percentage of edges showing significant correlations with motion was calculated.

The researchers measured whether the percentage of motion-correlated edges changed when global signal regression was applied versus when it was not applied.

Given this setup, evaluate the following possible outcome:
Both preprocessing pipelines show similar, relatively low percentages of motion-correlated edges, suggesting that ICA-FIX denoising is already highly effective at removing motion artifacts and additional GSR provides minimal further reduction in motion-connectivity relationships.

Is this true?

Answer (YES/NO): NO